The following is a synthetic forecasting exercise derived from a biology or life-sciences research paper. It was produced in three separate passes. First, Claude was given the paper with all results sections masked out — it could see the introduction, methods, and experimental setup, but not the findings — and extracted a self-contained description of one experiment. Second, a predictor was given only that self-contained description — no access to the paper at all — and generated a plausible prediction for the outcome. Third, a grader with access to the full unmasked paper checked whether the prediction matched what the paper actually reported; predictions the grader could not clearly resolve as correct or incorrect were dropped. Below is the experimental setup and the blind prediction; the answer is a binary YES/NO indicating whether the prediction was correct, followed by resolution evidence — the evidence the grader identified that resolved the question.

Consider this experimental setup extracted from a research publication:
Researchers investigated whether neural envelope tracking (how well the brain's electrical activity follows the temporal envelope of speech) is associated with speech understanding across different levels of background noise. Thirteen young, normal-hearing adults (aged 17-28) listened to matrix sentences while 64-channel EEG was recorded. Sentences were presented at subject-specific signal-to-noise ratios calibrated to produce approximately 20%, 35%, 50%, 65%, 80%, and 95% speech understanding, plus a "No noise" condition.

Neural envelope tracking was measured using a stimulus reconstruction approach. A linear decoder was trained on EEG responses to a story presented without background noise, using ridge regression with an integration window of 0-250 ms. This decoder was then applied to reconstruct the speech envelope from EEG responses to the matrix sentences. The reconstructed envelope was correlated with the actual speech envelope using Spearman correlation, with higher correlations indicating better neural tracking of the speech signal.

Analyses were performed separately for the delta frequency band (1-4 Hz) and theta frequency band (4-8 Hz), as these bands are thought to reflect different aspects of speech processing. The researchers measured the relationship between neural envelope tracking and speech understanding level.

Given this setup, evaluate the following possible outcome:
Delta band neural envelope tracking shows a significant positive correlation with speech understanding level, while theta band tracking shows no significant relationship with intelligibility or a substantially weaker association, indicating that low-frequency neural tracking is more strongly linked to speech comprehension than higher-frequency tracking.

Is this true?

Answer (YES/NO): NO